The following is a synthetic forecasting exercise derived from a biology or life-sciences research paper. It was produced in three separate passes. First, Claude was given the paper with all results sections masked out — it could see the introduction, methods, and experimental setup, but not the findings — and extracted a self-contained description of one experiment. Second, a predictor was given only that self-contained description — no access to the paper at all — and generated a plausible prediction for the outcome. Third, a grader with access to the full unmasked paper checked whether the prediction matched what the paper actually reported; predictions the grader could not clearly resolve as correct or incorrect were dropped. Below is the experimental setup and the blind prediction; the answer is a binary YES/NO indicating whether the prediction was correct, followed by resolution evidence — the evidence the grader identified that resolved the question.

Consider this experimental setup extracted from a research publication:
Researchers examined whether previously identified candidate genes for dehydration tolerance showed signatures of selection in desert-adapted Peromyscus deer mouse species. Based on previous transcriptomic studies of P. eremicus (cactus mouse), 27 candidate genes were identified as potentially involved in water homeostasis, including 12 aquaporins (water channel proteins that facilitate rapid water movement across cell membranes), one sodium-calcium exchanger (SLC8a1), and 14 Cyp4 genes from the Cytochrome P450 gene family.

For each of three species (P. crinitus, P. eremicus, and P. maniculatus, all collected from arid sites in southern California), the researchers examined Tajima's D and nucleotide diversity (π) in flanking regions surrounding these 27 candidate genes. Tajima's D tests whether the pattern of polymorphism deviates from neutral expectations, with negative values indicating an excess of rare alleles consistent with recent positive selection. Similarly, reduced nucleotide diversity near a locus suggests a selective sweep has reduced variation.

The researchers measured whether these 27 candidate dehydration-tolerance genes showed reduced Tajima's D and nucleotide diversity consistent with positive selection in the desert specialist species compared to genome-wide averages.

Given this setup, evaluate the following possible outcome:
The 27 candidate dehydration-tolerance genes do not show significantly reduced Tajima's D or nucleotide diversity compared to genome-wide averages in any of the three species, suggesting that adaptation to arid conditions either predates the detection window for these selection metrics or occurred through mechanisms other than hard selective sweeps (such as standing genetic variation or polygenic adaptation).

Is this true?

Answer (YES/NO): NO